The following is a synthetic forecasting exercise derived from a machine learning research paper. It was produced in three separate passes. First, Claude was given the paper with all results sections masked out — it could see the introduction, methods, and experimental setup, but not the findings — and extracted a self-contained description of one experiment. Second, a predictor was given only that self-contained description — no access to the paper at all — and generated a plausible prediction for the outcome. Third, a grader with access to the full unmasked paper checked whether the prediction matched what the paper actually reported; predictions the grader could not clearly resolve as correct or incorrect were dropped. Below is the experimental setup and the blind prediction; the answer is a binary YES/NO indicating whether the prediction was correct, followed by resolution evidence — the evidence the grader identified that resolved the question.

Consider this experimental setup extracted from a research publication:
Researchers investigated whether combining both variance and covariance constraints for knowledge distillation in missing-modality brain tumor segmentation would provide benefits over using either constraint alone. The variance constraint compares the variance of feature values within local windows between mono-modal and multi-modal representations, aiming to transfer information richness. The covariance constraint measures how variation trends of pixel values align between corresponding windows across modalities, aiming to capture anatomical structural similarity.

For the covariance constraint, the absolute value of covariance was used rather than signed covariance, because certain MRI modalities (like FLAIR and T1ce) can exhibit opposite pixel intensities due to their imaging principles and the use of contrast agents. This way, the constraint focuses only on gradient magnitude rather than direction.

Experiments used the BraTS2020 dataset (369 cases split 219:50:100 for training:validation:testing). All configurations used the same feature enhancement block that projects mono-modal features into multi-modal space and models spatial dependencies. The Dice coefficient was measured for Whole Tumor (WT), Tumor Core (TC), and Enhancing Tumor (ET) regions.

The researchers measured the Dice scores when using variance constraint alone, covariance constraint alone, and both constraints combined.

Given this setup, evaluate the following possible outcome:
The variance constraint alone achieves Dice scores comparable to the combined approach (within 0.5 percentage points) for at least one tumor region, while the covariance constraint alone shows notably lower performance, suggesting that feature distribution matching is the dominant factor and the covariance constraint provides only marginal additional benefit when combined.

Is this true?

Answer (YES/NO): NO